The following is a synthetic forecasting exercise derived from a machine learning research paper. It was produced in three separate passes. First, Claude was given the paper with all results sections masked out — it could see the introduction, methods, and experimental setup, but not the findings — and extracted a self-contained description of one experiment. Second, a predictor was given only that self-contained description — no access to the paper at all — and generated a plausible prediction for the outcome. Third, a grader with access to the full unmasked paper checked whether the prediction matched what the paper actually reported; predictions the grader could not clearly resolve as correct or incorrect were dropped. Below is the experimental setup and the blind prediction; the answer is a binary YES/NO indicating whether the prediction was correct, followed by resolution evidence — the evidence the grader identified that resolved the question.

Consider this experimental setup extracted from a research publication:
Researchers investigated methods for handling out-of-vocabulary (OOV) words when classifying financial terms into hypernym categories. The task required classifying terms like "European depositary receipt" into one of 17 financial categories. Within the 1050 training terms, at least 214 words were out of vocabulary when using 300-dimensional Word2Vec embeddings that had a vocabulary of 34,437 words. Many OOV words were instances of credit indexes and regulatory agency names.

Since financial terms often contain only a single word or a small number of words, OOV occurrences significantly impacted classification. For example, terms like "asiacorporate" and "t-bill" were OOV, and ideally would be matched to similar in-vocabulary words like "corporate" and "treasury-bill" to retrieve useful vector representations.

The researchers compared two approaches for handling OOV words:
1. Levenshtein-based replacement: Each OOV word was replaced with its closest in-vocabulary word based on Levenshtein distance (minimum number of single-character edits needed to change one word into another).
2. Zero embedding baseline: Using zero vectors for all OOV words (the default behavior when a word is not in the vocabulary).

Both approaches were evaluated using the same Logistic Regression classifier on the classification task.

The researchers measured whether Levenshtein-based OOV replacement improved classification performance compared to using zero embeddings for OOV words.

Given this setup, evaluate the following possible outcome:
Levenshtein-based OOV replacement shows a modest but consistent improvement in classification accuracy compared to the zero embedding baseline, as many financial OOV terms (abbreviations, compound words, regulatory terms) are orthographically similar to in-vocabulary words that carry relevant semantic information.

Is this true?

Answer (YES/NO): YES